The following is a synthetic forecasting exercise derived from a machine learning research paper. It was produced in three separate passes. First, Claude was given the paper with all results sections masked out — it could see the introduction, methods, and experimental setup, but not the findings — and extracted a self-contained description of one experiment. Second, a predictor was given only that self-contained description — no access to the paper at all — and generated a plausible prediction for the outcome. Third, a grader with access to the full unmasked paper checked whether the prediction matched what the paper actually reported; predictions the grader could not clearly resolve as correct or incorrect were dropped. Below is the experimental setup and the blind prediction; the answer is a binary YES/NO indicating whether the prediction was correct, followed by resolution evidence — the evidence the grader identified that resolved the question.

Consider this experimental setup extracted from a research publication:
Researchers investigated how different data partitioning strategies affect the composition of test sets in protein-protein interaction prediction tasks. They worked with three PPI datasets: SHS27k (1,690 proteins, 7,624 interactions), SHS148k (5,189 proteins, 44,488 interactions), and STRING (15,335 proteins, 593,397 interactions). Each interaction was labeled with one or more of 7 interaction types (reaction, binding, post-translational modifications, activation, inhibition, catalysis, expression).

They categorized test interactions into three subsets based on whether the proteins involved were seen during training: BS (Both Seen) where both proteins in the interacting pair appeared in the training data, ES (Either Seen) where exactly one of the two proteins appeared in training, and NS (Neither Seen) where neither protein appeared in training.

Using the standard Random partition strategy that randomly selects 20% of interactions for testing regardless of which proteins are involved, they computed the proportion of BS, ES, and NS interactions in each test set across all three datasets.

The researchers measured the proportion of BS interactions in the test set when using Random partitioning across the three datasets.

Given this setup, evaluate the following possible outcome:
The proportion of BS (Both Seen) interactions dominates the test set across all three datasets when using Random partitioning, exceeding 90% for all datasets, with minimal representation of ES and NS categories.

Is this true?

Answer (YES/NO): YES